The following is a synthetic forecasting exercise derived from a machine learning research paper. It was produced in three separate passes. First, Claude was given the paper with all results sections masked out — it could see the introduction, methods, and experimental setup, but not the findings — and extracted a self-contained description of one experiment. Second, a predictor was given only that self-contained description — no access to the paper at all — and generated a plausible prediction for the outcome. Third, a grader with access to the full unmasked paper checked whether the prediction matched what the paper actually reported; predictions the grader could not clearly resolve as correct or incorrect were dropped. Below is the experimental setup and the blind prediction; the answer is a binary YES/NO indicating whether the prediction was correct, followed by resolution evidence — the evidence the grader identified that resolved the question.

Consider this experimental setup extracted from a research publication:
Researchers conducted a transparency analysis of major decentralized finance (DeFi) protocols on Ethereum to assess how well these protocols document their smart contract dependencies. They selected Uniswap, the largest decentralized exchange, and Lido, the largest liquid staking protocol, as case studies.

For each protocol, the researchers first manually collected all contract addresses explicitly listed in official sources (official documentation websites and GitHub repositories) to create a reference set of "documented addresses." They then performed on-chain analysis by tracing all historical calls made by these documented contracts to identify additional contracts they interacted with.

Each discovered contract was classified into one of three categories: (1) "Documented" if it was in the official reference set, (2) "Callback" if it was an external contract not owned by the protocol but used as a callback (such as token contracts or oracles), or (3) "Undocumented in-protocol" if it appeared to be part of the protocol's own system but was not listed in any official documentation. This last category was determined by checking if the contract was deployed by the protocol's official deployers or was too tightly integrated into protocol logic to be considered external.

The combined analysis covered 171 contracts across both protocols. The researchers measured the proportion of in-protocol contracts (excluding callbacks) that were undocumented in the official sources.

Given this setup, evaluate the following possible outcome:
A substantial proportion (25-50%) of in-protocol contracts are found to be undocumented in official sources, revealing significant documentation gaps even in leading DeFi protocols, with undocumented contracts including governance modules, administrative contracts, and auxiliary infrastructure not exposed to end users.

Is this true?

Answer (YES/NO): YES